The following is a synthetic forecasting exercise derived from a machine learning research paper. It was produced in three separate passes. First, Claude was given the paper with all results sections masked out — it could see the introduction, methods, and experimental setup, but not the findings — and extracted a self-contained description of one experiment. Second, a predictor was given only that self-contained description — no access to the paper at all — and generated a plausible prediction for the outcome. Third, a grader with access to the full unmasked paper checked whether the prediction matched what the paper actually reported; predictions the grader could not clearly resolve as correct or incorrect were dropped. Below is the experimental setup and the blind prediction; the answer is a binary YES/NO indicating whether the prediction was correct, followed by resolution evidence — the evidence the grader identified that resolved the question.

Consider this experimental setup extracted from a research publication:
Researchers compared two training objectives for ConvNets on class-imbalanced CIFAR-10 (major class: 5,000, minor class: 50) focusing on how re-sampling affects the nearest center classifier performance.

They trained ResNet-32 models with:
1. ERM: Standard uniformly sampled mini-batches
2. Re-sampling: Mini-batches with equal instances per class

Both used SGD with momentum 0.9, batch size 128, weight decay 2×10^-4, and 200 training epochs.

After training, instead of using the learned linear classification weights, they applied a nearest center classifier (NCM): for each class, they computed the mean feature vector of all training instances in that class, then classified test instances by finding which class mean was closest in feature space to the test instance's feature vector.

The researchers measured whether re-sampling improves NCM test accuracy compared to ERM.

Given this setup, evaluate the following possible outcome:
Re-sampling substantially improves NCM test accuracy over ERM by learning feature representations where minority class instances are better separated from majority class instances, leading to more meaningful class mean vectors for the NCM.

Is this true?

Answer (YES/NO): NO